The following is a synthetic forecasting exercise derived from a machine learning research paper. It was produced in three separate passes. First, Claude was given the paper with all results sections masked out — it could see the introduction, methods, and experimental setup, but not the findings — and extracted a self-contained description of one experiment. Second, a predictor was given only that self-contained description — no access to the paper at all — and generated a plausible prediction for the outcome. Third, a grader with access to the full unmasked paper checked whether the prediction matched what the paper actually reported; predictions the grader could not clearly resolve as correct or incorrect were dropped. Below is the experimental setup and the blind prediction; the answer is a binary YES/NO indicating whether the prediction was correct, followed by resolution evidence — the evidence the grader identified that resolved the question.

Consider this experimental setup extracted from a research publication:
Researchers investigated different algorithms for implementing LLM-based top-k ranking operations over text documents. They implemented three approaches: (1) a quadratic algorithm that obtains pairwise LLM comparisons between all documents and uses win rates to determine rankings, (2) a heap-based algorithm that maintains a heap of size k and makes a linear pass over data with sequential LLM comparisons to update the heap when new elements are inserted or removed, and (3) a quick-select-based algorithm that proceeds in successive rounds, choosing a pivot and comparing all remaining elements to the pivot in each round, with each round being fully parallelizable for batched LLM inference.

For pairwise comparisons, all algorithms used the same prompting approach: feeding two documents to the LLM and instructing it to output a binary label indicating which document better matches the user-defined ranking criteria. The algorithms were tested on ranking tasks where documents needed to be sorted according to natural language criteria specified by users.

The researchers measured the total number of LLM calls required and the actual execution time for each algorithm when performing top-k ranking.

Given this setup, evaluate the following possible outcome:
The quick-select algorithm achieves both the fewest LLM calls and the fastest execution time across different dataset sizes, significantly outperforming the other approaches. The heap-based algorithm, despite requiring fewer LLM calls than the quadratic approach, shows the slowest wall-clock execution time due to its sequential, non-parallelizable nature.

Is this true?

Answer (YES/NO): NO